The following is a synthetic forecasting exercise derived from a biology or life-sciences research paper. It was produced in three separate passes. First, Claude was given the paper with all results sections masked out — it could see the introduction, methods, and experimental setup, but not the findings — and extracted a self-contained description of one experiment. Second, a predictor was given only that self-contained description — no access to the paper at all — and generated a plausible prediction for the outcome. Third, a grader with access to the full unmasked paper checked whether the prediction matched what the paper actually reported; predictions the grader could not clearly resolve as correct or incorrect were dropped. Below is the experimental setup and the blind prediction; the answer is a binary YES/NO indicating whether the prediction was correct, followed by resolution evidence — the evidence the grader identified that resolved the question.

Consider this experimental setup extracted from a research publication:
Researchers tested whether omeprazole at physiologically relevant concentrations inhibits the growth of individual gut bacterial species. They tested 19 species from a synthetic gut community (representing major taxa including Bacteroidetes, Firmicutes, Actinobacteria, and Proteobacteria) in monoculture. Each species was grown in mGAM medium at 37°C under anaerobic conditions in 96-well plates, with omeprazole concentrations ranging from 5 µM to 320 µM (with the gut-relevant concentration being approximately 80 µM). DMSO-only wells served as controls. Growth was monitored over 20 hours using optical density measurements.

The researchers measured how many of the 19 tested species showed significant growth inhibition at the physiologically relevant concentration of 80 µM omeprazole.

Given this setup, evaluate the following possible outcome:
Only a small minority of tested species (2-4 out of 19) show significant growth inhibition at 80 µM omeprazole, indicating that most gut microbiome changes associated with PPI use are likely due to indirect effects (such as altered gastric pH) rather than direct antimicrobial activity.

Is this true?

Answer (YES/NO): NO